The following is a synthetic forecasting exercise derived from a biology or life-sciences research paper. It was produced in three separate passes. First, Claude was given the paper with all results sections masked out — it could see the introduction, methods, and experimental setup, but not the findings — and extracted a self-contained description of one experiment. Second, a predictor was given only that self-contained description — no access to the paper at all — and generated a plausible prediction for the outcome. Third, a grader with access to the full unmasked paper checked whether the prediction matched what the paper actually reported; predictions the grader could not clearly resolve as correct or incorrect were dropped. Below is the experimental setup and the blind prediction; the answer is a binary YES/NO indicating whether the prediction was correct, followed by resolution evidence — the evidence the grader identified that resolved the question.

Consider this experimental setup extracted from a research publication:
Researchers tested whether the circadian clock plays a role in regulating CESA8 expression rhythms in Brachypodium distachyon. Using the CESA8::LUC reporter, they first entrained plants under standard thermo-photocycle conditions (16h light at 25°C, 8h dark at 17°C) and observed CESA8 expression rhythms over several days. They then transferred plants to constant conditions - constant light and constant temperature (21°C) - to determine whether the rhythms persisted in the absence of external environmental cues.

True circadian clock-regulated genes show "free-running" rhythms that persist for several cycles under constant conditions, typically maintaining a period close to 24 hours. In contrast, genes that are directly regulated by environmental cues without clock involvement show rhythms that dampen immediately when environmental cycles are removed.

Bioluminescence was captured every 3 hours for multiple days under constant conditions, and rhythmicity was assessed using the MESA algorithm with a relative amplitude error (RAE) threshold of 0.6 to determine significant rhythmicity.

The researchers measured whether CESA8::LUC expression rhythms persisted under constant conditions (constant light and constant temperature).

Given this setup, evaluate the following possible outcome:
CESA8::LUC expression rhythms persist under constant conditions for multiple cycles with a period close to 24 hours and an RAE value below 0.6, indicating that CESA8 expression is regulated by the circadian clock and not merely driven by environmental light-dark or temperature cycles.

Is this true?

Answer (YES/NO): NO